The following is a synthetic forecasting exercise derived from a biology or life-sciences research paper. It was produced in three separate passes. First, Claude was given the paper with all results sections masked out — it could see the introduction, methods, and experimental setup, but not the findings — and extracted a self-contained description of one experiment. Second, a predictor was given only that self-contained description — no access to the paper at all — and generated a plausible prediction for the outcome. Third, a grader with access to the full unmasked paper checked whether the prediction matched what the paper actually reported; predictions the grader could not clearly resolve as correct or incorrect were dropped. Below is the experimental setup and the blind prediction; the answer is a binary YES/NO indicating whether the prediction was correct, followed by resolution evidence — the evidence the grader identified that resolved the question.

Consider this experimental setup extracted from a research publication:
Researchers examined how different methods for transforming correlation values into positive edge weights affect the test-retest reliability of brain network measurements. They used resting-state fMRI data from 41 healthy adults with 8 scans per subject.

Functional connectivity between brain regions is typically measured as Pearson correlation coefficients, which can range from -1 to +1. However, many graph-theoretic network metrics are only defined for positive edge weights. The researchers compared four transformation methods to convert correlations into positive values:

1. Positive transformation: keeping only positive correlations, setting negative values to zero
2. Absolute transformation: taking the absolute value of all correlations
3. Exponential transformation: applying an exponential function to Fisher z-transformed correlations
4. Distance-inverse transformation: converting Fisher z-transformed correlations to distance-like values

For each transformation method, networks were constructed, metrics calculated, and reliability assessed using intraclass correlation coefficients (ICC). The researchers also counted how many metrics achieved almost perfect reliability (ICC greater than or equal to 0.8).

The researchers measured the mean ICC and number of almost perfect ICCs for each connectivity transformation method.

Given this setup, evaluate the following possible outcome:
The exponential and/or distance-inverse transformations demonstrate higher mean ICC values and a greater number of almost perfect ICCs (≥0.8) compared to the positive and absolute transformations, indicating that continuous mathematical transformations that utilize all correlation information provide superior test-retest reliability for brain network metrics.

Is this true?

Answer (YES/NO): NO